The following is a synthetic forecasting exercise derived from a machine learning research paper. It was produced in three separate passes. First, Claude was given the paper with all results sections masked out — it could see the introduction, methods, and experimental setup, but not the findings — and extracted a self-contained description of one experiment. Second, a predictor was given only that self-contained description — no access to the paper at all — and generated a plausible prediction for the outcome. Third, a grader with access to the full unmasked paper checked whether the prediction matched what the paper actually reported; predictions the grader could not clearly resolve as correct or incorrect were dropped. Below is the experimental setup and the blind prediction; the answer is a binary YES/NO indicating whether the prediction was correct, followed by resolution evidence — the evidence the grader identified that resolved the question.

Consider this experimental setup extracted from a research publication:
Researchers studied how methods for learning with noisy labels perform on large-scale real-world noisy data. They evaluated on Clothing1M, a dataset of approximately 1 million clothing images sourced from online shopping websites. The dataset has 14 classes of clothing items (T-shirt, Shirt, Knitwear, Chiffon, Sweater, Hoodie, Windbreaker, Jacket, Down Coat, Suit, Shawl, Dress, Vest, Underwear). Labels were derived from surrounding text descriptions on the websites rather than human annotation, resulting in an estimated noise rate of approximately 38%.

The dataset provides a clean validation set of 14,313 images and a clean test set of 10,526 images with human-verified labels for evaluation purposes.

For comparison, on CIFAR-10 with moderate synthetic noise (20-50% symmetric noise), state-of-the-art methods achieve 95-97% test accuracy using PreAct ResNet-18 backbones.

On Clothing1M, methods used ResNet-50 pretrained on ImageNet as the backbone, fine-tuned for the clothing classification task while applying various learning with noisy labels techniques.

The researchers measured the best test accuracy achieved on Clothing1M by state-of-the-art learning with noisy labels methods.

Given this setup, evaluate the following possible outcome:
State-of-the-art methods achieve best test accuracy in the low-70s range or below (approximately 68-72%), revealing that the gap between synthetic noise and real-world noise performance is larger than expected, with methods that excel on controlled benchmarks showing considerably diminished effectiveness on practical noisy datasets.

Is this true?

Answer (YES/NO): NO